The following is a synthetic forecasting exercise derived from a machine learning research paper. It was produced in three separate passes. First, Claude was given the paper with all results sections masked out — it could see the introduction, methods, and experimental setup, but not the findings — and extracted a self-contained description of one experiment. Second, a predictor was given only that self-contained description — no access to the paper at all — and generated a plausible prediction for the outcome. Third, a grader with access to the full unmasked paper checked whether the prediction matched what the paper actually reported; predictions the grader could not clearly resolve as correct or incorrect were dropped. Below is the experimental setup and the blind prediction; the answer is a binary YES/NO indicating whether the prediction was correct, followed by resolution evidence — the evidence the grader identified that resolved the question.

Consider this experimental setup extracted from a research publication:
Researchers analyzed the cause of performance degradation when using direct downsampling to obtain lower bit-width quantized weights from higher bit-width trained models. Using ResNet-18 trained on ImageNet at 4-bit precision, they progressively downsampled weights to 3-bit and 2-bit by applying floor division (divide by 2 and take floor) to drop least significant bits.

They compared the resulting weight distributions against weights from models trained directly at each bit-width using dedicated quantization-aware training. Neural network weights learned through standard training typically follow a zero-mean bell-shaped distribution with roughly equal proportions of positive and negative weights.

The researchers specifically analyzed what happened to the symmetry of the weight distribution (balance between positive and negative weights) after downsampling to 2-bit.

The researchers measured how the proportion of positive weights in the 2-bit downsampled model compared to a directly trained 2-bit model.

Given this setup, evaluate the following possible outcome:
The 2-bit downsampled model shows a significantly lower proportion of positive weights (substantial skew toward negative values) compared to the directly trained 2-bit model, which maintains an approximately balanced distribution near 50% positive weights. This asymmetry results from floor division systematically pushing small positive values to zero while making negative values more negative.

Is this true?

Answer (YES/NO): YES